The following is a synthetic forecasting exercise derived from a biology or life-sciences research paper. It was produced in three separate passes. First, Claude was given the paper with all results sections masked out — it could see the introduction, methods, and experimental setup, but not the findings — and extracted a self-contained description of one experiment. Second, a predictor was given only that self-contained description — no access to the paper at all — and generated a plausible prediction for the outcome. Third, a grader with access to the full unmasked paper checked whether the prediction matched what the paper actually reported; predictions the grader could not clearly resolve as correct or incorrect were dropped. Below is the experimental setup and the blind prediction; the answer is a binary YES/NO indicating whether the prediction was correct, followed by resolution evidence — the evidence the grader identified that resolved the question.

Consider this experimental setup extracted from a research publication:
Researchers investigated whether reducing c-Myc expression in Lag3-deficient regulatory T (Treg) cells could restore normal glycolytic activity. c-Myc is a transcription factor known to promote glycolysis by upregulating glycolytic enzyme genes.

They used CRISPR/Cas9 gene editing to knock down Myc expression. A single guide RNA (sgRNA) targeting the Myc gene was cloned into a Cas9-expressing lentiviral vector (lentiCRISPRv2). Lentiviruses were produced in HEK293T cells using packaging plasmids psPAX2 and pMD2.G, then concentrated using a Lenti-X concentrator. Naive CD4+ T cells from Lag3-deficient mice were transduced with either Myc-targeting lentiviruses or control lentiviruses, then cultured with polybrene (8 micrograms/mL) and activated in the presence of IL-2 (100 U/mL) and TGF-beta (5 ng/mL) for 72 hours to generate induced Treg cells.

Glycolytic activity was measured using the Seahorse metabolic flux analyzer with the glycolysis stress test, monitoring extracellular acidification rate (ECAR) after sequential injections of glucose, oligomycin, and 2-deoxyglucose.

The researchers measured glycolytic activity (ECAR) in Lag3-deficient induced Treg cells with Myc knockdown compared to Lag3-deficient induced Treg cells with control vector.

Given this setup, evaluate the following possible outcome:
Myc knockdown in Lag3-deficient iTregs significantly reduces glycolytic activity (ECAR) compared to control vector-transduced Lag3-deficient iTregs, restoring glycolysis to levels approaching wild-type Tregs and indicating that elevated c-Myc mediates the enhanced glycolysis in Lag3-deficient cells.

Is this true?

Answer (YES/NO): YES